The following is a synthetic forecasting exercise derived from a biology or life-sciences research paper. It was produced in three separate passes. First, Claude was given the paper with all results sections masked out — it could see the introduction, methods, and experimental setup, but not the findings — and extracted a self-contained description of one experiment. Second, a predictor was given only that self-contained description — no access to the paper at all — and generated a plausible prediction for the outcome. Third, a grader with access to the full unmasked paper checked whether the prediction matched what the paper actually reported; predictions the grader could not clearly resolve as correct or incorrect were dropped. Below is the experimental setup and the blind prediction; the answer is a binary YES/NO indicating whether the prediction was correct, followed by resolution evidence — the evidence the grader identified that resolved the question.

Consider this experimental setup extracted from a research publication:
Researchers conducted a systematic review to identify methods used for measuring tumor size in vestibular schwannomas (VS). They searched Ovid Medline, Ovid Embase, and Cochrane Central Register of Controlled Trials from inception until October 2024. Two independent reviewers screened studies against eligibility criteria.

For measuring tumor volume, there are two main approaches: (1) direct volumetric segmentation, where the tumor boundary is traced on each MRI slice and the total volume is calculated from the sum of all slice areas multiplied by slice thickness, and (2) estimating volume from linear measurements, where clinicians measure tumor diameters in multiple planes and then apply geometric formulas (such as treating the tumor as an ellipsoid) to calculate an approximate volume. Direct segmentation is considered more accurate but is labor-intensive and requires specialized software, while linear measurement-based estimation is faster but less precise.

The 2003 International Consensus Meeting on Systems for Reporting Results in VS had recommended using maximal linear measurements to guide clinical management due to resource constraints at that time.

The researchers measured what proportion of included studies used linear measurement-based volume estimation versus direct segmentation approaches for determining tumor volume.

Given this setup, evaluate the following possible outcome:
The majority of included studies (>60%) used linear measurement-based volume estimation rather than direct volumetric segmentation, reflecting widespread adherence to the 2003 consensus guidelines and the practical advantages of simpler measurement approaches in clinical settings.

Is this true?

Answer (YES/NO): NO